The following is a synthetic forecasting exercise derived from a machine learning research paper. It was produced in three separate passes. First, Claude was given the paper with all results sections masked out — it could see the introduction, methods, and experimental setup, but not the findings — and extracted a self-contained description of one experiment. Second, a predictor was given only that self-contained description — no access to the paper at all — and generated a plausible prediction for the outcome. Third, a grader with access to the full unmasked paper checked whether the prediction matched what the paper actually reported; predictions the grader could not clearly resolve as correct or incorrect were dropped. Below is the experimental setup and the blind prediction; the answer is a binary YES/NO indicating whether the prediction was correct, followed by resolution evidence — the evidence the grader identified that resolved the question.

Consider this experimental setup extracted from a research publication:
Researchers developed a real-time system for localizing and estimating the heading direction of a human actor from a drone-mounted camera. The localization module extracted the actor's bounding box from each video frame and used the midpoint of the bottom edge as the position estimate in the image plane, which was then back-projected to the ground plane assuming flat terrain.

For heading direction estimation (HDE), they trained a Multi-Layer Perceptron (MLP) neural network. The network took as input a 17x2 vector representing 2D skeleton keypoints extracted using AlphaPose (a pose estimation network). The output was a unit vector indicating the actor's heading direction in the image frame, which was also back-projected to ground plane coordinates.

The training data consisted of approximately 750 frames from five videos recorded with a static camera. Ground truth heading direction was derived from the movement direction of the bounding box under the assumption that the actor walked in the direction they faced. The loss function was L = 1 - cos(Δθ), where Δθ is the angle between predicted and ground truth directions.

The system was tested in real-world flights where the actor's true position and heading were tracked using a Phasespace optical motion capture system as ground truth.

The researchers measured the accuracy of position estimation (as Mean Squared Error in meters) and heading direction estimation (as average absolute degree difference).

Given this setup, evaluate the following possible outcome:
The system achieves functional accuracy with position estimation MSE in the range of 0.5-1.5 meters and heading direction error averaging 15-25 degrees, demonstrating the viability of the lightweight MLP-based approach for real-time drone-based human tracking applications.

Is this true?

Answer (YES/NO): NO